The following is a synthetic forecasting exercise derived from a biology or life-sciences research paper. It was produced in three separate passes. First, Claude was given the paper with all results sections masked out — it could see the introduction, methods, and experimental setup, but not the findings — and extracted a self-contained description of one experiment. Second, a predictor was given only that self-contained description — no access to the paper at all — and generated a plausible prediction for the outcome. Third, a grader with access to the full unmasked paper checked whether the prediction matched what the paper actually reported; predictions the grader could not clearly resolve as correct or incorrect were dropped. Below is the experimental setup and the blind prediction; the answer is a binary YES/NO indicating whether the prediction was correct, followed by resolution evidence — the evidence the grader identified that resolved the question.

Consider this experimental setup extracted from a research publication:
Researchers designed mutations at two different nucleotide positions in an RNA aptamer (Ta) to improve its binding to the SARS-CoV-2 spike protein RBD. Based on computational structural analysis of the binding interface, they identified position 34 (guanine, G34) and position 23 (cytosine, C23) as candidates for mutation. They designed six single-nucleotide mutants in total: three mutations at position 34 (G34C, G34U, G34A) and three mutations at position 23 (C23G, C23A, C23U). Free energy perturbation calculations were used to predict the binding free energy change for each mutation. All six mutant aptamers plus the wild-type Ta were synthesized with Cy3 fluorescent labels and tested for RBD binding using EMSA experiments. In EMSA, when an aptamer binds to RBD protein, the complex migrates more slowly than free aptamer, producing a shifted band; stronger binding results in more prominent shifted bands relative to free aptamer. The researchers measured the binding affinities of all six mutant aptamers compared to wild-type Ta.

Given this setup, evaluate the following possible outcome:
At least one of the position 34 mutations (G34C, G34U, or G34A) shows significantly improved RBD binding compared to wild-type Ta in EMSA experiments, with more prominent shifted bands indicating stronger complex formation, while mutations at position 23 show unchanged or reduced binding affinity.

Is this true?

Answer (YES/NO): NO